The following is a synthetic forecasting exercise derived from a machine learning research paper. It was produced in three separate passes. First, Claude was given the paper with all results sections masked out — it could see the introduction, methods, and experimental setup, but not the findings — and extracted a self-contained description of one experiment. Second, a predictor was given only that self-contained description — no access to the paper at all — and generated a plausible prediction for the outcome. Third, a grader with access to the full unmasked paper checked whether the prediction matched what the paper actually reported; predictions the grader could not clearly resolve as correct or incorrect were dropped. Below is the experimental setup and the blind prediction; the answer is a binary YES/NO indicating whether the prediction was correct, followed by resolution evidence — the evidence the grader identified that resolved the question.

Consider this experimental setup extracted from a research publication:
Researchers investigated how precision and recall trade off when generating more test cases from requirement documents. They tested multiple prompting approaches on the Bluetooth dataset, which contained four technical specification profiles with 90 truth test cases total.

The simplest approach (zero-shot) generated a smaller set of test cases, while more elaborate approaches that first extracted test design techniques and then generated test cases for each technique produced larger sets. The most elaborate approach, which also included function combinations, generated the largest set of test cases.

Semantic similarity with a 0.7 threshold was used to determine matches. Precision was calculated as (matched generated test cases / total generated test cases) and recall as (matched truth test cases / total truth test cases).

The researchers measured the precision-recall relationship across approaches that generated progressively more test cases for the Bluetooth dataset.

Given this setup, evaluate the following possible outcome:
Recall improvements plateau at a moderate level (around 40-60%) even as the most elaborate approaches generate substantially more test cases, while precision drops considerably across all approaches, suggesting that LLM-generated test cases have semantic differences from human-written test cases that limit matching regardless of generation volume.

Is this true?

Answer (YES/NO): NO